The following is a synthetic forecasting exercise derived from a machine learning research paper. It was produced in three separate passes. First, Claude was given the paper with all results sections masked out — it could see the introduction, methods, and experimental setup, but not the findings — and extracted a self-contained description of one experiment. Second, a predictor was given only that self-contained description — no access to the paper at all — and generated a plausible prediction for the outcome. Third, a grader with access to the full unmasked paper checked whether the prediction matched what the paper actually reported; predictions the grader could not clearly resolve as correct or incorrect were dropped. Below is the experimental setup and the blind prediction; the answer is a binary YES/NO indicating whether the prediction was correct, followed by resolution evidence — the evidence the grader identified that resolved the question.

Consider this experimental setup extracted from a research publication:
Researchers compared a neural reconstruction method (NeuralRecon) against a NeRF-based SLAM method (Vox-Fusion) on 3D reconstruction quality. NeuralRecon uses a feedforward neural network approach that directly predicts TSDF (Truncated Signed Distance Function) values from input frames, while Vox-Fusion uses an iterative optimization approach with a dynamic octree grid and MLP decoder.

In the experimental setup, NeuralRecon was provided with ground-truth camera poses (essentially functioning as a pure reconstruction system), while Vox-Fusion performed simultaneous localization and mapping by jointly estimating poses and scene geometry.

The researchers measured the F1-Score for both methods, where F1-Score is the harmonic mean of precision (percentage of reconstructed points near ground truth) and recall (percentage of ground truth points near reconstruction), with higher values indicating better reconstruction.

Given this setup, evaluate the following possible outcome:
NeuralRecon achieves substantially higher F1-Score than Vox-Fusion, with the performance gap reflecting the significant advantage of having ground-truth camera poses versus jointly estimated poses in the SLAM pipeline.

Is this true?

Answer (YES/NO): NO